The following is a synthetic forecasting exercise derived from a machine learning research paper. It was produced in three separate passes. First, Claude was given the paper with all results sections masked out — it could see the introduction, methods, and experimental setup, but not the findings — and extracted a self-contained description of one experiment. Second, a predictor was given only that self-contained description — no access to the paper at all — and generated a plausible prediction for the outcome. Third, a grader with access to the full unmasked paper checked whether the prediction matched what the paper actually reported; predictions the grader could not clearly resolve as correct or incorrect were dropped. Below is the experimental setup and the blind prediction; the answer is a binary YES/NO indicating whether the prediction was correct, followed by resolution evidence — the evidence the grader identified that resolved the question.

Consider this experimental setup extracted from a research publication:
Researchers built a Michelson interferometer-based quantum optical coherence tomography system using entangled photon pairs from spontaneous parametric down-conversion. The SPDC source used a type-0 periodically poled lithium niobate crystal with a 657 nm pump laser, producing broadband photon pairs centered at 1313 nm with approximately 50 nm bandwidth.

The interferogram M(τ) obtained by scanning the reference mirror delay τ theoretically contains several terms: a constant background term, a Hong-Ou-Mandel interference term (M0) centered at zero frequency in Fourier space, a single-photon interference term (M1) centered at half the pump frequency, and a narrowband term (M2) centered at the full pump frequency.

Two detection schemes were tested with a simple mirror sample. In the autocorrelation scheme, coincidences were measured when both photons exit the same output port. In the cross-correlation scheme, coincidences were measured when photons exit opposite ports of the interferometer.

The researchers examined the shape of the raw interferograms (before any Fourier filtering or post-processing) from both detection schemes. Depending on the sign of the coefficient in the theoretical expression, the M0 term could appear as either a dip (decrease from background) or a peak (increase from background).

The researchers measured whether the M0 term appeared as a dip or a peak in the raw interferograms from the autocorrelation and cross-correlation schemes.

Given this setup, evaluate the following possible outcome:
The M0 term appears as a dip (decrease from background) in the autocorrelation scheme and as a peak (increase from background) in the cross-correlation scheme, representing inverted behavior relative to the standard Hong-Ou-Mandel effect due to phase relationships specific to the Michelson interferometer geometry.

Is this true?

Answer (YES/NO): NO